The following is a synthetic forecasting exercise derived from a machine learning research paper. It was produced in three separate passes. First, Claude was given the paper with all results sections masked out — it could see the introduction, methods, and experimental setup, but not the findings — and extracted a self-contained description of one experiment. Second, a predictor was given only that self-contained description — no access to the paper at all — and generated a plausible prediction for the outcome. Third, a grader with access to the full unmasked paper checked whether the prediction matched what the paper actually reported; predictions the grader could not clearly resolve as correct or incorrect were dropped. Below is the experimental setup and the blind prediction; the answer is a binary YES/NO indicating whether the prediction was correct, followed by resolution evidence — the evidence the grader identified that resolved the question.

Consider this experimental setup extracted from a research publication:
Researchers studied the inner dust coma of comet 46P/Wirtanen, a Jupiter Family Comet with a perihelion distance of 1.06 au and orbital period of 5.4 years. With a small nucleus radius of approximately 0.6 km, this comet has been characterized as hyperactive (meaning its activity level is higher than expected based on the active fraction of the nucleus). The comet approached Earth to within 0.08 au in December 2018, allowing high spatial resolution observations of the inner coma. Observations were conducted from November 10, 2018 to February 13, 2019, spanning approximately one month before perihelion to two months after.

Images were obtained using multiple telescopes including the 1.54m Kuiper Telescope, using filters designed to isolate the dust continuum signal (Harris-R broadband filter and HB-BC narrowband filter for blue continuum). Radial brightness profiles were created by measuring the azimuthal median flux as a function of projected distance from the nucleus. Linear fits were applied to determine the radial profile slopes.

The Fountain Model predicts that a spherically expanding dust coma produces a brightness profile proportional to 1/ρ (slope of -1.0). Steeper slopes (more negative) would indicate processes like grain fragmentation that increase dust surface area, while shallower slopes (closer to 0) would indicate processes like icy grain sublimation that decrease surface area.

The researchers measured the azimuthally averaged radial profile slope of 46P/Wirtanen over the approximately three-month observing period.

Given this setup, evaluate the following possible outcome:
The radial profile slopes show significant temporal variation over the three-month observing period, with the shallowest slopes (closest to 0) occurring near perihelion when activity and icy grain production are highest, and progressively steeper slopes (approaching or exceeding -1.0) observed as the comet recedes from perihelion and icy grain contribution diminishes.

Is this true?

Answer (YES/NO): NO